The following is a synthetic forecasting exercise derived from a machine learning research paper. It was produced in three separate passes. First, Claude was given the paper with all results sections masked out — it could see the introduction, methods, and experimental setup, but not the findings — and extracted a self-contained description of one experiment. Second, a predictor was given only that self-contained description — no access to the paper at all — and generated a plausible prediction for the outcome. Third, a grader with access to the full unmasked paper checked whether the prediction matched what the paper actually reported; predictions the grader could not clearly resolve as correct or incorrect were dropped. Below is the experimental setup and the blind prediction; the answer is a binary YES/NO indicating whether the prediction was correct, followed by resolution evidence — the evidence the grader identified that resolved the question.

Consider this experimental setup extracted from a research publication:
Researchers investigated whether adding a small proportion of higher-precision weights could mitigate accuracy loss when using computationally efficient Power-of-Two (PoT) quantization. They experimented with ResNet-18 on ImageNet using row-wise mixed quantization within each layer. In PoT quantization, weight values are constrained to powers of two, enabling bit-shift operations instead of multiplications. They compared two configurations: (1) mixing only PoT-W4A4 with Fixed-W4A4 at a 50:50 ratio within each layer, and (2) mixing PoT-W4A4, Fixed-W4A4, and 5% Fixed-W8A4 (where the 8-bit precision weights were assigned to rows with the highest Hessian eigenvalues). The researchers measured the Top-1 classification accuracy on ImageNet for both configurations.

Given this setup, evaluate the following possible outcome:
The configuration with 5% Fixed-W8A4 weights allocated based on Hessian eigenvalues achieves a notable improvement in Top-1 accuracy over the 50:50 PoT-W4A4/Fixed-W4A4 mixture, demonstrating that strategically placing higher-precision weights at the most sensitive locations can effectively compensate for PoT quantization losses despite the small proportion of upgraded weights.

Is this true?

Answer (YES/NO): YES